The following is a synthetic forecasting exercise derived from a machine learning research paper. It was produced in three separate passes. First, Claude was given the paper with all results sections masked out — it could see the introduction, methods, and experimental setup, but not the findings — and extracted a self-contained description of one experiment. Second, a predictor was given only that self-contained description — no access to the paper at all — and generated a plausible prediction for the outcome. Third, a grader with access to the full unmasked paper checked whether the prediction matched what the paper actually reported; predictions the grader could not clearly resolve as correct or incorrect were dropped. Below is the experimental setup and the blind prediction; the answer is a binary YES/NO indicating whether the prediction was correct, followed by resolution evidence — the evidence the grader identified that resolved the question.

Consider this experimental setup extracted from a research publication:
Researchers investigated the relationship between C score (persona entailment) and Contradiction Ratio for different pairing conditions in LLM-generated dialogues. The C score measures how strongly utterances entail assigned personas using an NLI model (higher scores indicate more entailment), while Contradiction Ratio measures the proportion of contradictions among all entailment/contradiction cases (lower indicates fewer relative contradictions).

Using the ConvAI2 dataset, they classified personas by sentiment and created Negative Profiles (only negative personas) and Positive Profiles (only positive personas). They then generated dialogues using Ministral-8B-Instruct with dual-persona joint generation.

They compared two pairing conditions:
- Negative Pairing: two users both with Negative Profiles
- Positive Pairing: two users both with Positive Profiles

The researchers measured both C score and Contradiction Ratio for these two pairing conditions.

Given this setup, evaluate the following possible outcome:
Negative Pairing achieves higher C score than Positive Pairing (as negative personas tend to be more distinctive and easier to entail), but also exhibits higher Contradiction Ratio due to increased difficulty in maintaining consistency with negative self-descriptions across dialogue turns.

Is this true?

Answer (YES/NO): YES